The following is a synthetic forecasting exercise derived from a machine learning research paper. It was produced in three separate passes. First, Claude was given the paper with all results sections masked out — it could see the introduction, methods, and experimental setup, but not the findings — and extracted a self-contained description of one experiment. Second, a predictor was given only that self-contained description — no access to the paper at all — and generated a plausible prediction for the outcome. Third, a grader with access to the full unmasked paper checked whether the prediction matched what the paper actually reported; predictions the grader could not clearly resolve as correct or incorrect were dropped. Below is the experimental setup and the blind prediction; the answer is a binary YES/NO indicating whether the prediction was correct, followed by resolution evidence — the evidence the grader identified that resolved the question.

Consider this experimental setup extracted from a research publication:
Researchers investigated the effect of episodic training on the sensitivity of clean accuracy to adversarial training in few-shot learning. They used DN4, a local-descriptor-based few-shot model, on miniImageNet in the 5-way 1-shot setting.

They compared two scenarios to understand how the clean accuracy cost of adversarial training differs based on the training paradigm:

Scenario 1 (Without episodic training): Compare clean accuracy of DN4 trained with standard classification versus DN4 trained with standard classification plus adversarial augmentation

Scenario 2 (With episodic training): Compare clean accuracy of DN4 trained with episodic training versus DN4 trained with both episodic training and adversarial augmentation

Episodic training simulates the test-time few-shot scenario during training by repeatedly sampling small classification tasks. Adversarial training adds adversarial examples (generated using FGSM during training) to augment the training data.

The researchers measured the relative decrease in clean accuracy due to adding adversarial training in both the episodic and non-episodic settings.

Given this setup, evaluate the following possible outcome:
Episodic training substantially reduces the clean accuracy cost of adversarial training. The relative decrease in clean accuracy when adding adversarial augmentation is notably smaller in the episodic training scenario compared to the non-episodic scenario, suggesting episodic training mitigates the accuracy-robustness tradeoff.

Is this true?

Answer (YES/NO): NO